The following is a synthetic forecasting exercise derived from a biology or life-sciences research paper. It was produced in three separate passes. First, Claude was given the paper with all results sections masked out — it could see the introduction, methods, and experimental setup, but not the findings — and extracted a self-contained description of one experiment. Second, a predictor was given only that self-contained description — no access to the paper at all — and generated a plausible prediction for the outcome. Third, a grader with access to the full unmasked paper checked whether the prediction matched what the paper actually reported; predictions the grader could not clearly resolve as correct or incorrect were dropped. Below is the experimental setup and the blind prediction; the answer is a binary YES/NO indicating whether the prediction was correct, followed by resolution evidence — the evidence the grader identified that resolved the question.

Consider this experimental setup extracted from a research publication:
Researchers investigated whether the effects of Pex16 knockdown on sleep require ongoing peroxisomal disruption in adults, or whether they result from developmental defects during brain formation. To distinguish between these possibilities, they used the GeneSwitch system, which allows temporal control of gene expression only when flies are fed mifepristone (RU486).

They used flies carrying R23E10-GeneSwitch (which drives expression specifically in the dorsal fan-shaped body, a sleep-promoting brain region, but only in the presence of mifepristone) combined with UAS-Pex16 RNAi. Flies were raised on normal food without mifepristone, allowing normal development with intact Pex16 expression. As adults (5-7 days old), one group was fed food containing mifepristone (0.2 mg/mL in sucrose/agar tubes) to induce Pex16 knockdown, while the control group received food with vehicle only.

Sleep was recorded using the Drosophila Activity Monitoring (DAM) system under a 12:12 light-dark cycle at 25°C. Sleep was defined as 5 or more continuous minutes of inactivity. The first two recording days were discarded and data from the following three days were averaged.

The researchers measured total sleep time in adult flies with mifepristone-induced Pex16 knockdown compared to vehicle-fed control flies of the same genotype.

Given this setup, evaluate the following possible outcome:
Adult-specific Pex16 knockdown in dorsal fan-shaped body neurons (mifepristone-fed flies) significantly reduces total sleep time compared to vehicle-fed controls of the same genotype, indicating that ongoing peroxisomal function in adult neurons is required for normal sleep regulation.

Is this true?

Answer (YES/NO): YES